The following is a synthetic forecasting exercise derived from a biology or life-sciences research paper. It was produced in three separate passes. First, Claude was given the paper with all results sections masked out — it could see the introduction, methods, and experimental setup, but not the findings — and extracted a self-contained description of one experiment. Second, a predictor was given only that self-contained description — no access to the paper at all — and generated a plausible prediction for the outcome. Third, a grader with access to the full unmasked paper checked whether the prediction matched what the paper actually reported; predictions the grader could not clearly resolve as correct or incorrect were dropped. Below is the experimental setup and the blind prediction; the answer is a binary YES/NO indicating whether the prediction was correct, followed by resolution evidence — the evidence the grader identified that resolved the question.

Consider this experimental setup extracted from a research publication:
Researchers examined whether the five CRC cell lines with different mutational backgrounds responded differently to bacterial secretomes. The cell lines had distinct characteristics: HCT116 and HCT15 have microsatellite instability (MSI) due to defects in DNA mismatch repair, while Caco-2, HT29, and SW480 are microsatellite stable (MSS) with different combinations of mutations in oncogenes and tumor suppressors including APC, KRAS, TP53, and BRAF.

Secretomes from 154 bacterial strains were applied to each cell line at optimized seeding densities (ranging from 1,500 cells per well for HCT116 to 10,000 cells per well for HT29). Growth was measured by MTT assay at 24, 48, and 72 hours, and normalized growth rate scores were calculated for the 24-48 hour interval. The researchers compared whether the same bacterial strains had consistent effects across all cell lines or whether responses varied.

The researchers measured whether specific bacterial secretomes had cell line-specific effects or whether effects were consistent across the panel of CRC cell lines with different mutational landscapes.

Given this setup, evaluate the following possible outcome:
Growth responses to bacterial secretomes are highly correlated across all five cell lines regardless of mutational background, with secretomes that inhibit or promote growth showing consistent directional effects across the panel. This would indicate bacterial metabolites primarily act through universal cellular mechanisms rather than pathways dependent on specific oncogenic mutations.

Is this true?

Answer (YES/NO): NO